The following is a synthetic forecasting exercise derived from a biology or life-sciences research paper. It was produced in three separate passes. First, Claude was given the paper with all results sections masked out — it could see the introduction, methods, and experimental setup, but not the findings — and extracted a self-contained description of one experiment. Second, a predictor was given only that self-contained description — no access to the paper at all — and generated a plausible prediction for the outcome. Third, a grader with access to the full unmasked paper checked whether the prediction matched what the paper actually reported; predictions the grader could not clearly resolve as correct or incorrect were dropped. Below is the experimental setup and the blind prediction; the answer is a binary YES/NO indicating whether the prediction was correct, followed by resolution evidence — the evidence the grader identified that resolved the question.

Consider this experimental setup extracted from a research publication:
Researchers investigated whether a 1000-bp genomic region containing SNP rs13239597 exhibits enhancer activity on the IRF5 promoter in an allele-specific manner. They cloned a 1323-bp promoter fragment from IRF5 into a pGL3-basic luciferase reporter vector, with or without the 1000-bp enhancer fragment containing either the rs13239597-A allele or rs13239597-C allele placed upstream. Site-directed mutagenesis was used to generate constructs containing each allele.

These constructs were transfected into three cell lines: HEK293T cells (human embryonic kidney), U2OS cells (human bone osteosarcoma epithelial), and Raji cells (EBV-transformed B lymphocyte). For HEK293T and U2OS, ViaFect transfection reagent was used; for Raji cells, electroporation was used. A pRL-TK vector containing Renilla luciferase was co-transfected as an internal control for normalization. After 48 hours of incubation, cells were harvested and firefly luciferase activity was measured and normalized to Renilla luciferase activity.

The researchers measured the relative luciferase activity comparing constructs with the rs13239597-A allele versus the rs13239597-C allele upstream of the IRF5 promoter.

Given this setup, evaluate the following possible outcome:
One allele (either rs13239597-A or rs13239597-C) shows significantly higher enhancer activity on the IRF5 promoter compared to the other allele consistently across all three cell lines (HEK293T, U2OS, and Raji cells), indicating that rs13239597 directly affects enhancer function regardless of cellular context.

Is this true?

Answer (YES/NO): NO